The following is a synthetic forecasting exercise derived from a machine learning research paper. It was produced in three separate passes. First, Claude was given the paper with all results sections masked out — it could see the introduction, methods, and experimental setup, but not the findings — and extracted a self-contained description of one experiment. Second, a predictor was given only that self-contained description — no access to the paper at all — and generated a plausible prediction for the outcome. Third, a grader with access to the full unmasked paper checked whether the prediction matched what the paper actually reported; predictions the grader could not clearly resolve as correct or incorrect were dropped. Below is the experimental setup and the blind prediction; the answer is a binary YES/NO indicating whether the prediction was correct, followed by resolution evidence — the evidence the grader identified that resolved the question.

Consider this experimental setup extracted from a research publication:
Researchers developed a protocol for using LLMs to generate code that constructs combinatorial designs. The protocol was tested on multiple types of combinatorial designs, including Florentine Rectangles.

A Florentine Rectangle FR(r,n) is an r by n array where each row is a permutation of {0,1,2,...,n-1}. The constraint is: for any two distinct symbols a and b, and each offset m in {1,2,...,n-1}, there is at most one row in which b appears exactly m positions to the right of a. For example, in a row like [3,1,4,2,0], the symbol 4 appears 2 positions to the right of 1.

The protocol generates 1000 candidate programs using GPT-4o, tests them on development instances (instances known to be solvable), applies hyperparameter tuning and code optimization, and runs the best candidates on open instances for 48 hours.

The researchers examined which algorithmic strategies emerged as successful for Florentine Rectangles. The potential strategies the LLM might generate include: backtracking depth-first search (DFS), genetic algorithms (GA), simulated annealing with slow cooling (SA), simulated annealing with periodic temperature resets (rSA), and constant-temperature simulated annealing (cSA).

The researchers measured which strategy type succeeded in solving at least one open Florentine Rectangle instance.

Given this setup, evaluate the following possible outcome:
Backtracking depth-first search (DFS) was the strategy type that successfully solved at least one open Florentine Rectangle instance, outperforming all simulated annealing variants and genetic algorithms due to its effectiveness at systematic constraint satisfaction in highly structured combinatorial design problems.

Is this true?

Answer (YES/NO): YES